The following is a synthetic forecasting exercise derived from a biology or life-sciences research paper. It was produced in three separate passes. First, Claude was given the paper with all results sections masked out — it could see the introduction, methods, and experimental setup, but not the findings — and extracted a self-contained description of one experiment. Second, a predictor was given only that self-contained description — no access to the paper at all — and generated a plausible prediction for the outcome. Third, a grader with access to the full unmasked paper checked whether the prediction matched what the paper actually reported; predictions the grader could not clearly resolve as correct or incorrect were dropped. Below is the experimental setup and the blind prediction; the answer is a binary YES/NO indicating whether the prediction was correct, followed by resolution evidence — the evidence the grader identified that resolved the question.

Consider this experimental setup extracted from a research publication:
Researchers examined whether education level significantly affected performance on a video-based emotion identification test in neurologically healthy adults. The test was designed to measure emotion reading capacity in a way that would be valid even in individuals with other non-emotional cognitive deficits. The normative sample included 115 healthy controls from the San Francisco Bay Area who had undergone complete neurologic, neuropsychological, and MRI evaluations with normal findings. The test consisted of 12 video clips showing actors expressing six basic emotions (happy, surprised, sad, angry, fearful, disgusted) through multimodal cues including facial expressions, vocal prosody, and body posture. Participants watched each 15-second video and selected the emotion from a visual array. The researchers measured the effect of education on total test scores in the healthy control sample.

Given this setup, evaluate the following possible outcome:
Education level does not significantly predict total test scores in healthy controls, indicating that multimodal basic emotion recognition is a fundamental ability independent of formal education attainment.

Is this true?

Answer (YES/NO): YES